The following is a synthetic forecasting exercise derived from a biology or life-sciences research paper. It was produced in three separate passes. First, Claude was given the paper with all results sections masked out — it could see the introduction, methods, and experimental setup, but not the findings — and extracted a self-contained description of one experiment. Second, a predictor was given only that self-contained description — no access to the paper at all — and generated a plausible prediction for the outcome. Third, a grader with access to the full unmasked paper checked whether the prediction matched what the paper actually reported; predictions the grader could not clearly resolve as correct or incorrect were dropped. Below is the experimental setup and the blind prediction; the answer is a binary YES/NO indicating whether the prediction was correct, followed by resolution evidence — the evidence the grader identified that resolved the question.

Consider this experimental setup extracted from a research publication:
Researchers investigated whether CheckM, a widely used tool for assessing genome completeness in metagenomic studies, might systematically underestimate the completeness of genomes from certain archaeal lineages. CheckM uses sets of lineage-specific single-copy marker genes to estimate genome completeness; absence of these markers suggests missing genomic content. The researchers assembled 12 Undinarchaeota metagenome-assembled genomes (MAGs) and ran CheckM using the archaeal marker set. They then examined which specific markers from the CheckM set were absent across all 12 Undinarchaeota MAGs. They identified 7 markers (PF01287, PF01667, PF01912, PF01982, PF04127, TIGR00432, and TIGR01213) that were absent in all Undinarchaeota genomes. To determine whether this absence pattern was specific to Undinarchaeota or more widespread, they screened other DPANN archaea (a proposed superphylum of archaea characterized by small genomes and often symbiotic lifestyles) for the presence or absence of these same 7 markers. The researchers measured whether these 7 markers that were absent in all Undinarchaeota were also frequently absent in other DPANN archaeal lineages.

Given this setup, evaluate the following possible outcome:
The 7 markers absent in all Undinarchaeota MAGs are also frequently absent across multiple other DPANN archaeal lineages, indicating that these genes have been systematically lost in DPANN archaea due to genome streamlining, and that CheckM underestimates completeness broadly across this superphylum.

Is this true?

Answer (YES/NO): YES